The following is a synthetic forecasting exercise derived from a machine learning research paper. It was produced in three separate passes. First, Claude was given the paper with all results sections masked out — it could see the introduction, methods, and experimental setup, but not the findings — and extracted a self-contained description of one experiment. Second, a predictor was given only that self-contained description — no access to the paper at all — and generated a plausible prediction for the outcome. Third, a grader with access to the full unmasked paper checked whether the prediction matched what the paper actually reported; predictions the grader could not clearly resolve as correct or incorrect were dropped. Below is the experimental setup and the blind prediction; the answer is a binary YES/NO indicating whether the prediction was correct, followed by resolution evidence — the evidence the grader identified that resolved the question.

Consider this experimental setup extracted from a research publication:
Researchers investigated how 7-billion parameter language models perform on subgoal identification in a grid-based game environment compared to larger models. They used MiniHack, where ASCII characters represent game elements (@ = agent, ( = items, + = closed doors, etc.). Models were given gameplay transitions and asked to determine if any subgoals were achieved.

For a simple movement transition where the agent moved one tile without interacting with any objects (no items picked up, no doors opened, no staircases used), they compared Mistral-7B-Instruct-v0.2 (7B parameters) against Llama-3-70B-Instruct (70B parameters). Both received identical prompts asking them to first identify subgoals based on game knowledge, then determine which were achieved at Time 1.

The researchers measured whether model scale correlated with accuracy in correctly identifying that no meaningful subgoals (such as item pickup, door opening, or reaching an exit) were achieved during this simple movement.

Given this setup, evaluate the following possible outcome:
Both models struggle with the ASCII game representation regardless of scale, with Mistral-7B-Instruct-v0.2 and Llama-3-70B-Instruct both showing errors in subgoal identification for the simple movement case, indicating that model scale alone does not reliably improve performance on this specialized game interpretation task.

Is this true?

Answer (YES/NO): NO